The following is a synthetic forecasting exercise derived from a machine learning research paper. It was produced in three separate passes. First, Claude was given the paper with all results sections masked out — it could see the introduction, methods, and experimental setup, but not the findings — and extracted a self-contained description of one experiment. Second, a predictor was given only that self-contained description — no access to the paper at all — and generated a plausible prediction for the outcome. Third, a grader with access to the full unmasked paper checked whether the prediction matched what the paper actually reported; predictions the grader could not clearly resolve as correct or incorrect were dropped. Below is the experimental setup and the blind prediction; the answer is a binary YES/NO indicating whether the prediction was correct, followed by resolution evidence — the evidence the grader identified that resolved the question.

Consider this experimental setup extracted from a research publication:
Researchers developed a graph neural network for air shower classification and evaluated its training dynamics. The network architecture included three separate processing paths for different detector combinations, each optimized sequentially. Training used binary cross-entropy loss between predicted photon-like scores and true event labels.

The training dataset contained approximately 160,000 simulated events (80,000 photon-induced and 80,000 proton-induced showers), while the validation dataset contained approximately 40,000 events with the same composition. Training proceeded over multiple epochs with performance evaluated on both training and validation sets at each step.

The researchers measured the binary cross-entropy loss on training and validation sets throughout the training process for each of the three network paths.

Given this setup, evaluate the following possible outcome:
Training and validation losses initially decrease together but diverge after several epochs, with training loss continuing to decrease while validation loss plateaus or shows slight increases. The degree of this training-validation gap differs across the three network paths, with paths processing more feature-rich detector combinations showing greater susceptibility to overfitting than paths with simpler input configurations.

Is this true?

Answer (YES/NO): NO